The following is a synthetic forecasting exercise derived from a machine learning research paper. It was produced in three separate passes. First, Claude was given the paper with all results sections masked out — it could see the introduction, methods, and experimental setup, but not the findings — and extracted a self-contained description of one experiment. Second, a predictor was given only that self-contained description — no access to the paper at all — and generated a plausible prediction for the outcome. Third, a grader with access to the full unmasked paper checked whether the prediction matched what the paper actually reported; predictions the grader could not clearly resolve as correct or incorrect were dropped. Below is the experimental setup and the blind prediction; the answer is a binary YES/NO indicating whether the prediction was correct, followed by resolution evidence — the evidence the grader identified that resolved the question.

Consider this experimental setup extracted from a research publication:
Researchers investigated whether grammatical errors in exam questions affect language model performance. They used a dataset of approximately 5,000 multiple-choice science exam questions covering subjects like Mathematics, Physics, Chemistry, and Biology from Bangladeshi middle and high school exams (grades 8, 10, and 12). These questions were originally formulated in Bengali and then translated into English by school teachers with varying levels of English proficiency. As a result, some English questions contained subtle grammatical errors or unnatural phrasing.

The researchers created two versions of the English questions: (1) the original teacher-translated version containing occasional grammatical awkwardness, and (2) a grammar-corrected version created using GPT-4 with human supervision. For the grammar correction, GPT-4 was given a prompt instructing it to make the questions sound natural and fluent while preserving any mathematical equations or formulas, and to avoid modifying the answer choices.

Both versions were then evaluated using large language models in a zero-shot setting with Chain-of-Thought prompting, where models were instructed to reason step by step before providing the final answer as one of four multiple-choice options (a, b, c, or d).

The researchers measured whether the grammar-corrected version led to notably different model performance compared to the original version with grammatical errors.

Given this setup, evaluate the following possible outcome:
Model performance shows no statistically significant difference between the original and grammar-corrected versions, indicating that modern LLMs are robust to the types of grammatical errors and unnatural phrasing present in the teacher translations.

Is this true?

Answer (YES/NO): YES